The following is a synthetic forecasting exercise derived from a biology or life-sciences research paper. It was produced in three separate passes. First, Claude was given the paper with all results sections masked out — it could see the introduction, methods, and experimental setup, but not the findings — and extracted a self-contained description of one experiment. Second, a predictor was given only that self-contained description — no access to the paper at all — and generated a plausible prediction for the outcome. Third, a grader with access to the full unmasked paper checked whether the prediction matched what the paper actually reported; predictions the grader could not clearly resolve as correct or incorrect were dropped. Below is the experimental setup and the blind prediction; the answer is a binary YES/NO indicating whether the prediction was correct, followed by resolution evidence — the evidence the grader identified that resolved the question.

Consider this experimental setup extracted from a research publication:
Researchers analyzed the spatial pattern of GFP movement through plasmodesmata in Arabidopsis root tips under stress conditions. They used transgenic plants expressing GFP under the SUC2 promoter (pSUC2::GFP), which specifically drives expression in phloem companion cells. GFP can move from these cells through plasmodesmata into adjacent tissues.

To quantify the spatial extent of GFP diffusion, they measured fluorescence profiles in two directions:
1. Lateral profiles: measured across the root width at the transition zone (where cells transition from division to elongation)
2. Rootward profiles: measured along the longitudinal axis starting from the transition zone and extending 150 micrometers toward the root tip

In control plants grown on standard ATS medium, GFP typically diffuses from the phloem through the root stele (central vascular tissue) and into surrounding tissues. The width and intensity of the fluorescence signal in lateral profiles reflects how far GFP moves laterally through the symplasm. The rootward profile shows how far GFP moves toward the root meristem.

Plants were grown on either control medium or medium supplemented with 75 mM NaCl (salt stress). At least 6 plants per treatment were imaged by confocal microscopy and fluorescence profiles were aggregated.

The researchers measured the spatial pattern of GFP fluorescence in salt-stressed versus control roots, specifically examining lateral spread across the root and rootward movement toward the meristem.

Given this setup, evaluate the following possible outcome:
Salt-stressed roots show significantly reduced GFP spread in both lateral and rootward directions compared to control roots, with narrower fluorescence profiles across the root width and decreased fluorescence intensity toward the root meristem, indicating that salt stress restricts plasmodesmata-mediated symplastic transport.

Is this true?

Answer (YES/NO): NO